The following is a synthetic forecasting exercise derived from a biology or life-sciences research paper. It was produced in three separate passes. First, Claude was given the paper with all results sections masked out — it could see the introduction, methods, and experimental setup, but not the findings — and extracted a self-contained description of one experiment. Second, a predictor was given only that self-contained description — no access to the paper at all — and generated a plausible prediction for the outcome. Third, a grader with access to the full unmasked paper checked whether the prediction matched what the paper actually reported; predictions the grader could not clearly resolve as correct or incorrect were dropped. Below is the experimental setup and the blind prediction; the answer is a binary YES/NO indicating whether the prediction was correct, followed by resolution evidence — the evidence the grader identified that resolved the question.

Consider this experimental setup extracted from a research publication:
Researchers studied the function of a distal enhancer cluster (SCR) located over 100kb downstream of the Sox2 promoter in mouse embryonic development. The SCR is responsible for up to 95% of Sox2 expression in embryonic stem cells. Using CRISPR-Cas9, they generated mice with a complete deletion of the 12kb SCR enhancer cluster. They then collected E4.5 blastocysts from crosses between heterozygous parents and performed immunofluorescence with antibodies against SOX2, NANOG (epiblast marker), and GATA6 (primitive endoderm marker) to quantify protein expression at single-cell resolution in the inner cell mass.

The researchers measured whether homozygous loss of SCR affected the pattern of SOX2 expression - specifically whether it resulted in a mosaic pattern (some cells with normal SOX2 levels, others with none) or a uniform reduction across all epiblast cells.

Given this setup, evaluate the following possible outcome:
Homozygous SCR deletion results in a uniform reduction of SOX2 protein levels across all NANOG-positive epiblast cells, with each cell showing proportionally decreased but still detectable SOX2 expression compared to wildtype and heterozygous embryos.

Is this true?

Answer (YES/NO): YES